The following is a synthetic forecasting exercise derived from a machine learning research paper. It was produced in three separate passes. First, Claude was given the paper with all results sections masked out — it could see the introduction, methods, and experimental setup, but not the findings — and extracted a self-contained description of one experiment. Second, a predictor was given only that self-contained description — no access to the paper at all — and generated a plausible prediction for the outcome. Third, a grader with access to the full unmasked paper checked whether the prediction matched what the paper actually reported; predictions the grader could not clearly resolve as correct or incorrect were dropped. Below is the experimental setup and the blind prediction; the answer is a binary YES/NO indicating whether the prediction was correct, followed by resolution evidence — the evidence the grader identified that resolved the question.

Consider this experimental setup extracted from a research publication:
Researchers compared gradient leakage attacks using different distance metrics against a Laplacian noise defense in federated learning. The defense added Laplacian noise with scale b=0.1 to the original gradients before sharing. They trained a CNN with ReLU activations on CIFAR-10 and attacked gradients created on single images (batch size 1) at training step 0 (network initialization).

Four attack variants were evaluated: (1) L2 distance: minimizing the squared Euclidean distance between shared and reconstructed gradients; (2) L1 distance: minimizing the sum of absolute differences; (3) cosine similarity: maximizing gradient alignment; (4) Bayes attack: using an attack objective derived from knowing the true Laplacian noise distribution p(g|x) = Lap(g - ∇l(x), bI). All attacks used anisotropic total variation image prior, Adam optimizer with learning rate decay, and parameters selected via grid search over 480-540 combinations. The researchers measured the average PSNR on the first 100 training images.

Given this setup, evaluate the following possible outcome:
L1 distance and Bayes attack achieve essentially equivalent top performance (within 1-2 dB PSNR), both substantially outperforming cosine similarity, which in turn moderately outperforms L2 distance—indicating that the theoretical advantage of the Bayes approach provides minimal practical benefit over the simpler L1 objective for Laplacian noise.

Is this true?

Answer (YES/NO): NO